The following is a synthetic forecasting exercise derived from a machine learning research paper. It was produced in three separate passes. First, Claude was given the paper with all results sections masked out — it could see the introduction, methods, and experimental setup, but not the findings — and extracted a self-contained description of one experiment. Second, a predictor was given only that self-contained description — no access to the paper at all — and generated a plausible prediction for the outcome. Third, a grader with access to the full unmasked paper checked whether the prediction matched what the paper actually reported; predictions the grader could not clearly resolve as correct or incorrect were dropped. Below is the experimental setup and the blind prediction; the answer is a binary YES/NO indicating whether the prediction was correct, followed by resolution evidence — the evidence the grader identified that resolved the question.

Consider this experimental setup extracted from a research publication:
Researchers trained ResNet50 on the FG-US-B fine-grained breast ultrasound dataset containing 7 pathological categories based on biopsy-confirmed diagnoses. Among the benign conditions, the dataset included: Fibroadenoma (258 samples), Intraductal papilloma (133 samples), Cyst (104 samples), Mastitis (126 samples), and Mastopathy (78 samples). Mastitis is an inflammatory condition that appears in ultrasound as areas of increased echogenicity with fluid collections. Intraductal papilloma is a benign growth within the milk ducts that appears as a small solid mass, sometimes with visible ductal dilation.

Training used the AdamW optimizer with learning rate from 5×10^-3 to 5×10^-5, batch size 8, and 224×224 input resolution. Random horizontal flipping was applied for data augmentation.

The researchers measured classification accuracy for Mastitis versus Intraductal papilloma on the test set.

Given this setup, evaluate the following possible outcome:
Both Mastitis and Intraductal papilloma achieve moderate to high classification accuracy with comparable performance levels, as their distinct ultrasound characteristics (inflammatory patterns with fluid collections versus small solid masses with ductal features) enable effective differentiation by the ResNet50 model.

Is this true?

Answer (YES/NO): NO